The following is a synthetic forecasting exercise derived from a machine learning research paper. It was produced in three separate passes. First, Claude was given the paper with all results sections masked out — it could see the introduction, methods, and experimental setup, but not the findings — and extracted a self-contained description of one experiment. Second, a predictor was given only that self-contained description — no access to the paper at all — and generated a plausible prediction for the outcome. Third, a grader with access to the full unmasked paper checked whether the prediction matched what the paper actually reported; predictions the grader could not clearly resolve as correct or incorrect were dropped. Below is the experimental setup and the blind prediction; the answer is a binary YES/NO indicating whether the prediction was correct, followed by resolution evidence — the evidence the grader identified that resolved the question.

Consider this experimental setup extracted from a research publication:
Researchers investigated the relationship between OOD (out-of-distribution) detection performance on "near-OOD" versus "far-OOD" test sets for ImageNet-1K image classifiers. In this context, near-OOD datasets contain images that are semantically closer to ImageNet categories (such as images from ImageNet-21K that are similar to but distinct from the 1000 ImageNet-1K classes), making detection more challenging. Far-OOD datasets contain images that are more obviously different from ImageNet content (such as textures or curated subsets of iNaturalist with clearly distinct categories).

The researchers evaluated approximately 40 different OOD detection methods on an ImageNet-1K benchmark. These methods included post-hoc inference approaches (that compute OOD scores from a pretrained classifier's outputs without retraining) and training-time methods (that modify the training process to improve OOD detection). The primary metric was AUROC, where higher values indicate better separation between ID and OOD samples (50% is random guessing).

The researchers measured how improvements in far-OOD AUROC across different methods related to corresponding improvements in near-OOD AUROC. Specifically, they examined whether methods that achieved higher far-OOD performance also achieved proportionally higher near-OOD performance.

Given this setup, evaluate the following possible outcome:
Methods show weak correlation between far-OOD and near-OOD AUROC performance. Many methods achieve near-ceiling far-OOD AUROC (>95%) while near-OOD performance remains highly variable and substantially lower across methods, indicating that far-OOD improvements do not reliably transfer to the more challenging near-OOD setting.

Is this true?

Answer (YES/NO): NO